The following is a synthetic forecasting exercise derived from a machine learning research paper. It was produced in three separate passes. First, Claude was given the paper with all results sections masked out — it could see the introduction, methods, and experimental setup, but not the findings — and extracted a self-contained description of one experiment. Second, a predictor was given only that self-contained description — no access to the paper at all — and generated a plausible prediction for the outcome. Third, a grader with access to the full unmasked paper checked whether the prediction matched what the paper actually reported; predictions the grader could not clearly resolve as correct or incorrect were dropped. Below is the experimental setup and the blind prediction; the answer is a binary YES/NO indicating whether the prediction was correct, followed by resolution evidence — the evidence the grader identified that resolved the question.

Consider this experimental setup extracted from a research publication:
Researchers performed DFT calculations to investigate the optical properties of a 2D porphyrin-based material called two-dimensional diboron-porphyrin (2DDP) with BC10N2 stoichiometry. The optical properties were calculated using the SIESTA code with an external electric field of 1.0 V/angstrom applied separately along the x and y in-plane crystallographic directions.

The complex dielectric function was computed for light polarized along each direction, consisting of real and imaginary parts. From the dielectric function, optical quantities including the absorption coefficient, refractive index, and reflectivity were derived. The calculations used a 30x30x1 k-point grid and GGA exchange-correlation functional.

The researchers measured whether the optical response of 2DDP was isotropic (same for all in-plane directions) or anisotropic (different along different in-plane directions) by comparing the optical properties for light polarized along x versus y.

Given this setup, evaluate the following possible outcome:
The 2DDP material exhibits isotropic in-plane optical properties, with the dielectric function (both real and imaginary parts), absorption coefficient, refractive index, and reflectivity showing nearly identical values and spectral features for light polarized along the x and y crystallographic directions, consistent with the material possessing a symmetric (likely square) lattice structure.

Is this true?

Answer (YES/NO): NO